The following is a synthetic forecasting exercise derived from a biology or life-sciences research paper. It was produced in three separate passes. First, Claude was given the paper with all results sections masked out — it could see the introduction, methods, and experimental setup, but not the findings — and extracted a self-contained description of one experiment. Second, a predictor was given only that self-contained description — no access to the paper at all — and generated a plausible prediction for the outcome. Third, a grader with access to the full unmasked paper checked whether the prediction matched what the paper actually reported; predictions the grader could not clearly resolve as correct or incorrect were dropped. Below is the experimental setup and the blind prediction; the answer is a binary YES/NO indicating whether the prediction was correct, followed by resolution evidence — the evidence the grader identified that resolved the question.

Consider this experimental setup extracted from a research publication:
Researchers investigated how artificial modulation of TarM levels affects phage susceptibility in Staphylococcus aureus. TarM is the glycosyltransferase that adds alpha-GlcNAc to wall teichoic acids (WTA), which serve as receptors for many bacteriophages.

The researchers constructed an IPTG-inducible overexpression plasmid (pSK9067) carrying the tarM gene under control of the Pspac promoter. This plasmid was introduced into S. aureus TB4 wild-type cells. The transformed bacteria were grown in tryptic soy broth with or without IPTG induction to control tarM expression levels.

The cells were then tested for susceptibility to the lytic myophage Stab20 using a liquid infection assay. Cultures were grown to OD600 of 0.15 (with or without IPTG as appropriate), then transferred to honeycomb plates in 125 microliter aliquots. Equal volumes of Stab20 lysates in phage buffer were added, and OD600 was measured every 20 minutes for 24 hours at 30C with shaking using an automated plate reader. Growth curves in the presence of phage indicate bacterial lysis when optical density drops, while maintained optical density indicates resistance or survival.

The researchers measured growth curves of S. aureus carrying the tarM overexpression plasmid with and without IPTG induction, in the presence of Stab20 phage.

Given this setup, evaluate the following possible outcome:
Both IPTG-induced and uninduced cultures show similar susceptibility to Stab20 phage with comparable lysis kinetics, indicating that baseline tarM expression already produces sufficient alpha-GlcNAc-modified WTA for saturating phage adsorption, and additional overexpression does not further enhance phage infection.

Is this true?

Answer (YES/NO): NO